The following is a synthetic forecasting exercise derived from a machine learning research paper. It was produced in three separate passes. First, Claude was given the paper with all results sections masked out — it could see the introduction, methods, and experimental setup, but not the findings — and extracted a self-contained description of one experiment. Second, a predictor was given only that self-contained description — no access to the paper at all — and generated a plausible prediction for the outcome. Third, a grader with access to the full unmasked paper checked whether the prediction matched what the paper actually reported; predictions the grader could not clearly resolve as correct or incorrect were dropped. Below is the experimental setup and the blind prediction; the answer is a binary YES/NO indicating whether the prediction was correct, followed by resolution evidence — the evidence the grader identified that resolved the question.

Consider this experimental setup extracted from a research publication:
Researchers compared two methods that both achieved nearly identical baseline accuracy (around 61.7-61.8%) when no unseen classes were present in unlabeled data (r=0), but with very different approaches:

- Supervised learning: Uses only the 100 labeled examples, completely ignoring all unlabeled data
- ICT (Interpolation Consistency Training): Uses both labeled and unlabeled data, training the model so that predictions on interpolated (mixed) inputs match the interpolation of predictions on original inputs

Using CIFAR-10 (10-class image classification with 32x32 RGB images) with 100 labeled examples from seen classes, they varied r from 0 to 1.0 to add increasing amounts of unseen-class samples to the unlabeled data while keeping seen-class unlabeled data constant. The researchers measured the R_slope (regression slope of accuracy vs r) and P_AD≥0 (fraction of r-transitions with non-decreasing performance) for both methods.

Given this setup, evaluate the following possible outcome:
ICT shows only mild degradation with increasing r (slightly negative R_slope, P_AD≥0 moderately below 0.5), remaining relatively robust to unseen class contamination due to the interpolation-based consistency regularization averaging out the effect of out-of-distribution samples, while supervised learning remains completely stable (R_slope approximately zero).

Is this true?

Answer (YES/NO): NO